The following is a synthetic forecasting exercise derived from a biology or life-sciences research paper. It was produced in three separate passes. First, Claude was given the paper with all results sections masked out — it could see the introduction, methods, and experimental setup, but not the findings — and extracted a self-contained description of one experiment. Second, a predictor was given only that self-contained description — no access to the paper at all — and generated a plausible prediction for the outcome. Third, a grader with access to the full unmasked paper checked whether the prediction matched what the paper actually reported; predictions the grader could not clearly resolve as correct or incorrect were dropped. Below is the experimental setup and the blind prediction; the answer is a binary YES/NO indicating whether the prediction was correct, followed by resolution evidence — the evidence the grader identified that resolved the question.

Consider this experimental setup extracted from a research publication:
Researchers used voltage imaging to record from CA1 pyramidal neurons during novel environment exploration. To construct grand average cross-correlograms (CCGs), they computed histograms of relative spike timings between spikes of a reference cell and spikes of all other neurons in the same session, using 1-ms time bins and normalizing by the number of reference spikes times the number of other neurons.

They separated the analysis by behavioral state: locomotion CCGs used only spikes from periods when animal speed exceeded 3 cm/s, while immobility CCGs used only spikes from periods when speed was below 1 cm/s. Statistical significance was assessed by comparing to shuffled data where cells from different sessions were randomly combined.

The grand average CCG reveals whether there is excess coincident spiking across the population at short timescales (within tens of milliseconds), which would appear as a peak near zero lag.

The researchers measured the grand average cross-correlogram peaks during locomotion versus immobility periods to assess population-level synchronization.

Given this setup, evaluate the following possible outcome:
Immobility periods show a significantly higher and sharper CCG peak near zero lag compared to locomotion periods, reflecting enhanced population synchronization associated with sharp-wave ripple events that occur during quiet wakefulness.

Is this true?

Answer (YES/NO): NO